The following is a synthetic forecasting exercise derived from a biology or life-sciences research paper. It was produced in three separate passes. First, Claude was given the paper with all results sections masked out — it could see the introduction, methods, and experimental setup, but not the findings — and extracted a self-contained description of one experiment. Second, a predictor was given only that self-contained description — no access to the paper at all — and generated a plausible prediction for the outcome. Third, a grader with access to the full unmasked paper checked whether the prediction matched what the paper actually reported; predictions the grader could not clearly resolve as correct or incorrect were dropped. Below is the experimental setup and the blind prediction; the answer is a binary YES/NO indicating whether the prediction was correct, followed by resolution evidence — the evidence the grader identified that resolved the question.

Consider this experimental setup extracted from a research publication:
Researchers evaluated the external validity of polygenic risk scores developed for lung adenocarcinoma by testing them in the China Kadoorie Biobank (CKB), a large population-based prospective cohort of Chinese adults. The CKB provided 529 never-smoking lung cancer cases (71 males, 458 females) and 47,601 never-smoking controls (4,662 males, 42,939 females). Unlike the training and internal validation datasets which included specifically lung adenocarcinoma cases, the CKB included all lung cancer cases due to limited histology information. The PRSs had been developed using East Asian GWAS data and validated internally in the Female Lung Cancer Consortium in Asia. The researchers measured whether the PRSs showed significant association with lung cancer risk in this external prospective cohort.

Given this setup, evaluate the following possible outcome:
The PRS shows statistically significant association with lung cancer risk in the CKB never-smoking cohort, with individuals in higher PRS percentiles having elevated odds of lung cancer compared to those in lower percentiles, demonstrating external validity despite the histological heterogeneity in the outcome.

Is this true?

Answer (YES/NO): YES